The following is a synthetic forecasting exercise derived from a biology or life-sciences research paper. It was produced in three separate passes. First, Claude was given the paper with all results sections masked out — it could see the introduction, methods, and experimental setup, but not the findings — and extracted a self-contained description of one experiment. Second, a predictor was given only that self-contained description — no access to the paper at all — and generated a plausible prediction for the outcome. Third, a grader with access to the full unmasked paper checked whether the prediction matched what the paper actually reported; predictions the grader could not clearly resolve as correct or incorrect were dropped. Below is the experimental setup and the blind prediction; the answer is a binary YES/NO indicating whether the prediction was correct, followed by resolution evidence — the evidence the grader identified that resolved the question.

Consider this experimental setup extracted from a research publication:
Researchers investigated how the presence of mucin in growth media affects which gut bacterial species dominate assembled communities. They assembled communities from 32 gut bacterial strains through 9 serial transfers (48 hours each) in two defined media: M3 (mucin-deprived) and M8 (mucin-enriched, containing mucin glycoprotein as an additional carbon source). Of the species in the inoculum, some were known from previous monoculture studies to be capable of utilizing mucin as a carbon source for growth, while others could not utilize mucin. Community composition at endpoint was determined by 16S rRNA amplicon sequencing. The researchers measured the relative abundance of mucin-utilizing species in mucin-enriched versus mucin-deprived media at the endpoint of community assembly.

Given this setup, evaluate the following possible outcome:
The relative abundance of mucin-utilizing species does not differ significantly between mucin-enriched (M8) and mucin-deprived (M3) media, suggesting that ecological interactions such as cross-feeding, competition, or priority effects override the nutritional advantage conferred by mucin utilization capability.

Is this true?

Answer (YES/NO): NO